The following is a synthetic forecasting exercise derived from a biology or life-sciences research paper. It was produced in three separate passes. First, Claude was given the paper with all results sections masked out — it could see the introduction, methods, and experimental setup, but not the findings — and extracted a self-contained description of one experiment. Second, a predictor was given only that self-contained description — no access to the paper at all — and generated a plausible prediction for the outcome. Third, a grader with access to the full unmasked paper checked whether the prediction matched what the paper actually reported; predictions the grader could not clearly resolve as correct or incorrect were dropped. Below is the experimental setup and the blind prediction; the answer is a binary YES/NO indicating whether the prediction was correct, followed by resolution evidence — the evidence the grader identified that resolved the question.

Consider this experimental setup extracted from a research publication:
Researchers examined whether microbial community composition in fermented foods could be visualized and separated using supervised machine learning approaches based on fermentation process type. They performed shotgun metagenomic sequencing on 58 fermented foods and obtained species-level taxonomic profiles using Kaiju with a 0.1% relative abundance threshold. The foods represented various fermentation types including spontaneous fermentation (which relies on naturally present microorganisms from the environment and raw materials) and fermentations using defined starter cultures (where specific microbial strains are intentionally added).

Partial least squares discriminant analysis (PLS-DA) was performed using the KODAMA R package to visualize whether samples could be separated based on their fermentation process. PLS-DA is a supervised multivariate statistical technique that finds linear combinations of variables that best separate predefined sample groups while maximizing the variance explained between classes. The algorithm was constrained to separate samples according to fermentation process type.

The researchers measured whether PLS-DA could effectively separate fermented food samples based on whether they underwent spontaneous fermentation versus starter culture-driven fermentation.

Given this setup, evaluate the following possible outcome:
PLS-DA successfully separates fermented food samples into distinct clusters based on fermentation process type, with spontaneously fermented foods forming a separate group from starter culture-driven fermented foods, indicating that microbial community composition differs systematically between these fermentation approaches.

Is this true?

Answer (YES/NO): NO